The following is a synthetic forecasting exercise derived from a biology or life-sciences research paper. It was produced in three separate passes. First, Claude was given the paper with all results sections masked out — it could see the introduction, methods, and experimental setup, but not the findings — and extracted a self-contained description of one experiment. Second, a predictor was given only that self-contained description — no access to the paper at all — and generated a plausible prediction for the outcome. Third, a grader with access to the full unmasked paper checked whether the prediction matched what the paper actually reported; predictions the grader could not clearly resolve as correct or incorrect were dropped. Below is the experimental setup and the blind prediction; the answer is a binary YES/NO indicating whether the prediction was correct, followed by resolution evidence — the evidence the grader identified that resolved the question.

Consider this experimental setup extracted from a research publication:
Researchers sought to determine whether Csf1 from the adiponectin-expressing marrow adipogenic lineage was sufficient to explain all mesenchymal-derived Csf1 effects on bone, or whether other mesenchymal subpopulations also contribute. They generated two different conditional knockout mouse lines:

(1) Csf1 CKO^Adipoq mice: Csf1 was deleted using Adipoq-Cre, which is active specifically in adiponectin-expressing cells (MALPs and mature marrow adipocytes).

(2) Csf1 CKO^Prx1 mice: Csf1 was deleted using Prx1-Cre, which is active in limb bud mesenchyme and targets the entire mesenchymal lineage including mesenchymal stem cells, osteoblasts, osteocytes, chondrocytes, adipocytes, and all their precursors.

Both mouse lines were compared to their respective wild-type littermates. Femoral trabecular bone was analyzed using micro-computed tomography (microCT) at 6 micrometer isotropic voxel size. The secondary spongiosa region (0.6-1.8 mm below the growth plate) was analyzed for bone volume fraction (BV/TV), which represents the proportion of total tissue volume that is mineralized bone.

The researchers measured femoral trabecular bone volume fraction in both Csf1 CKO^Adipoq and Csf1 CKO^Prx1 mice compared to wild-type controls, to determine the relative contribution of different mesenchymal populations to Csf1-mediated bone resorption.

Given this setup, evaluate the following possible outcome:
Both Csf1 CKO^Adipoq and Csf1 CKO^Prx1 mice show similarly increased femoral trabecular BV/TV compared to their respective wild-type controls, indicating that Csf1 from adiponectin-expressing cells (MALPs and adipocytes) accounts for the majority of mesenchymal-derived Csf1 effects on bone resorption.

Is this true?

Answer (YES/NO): NO